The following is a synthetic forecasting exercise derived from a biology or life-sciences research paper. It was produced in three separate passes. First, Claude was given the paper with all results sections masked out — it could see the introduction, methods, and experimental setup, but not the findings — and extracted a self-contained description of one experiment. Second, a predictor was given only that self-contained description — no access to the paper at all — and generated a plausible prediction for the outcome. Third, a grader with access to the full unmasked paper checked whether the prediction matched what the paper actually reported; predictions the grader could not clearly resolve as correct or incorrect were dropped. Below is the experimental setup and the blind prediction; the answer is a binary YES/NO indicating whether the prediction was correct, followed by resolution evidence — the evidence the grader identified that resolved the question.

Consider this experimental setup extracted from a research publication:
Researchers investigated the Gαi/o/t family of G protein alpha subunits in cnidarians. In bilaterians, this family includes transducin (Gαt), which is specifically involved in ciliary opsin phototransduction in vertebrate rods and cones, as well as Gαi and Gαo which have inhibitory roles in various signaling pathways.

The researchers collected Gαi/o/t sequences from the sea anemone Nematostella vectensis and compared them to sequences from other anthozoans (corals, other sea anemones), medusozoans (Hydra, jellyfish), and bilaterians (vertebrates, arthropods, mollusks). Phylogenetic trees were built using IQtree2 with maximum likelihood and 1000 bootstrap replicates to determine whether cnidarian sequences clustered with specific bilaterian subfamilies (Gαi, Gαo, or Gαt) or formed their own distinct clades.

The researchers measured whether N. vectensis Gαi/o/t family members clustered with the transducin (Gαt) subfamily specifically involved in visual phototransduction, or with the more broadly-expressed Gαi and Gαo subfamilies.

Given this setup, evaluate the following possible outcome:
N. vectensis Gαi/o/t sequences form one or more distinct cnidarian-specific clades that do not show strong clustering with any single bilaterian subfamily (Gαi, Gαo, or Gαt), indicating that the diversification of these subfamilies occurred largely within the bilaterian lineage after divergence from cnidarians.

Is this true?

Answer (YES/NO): NO